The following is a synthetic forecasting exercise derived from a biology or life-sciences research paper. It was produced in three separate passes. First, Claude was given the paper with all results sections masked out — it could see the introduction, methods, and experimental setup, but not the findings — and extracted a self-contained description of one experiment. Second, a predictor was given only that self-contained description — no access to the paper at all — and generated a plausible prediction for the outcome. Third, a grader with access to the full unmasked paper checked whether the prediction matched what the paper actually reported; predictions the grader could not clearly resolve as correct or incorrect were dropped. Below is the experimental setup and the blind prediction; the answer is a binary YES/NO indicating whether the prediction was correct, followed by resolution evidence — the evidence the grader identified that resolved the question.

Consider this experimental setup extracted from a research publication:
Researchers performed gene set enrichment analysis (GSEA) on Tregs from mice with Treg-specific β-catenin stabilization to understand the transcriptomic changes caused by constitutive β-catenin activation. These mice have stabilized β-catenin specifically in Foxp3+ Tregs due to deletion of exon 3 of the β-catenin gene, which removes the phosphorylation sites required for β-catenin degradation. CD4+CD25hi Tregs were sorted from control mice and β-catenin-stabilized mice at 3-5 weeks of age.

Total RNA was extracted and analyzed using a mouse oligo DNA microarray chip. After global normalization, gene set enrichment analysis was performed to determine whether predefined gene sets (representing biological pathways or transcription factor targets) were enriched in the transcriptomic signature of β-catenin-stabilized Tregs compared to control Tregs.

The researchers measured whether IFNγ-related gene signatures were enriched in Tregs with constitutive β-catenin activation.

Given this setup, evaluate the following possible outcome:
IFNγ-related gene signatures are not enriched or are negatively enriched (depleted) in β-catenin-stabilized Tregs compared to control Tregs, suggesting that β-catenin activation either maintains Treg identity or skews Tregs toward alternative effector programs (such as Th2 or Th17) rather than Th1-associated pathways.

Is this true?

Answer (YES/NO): NO